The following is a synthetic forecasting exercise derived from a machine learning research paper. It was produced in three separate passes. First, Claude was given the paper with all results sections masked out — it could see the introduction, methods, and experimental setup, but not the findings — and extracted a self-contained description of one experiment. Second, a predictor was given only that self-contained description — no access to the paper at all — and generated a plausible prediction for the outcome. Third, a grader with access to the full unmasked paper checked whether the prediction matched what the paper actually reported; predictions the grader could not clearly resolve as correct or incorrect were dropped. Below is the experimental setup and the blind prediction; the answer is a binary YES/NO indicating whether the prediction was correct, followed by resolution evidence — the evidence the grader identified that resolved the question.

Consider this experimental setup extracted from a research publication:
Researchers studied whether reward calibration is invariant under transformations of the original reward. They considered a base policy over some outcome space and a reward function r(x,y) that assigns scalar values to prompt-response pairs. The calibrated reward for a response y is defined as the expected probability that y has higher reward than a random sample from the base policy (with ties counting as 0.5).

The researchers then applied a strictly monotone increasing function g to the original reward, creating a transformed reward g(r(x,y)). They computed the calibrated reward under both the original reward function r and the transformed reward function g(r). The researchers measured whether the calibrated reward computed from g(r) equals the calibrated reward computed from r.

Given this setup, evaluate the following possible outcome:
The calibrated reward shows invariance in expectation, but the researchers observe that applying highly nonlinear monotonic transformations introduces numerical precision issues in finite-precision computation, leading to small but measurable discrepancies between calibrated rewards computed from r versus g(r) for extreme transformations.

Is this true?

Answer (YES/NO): NO